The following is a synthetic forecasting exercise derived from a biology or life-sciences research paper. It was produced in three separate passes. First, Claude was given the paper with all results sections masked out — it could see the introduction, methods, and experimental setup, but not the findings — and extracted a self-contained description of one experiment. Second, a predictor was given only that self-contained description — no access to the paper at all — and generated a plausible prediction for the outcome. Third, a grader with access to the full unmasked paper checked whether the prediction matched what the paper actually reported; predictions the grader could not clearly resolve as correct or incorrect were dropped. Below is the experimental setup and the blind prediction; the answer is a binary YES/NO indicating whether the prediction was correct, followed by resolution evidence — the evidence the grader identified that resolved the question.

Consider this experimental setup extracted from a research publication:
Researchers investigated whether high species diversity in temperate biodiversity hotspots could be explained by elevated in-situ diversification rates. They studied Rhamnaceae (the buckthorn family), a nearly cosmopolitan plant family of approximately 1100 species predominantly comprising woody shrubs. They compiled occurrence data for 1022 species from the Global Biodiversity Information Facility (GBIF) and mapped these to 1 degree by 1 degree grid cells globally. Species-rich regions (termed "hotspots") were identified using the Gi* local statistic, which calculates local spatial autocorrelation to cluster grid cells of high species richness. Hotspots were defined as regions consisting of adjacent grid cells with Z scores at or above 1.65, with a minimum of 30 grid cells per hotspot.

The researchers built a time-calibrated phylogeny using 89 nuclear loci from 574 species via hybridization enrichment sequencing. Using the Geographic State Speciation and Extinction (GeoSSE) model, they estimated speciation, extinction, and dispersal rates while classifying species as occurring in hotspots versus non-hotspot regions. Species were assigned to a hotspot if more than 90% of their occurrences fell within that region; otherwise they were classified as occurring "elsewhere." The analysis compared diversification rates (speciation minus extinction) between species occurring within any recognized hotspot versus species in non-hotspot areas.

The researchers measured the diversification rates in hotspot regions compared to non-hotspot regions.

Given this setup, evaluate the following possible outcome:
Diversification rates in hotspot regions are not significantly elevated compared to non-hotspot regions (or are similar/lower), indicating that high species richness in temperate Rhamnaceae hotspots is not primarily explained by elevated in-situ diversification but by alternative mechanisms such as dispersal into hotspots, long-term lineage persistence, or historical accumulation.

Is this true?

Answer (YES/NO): NO